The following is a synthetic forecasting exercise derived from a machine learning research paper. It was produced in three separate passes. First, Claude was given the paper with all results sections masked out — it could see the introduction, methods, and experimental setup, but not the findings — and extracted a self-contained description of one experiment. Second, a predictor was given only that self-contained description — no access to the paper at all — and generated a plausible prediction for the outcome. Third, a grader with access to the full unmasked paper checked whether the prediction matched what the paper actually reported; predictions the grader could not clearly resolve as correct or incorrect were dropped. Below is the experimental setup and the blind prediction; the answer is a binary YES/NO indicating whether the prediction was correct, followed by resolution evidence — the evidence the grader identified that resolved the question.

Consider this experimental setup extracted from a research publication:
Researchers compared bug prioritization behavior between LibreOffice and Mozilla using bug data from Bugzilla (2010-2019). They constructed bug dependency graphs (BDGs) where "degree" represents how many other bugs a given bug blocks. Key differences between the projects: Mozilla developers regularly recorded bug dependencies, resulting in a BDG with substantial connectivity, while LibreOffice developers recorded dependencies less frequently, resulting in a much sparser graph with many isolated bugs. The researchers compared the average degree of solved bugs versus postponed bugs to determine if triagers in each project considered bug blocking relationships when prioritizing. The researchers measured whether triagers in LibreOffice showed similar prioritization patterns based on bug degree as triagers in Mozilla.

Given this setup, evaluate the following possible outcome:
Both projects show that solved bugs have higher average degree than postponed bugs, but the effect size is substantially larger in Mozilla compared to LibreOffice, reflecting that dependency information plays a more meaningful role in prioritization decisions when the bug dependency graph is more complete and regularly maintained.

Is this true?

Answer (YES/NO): NO